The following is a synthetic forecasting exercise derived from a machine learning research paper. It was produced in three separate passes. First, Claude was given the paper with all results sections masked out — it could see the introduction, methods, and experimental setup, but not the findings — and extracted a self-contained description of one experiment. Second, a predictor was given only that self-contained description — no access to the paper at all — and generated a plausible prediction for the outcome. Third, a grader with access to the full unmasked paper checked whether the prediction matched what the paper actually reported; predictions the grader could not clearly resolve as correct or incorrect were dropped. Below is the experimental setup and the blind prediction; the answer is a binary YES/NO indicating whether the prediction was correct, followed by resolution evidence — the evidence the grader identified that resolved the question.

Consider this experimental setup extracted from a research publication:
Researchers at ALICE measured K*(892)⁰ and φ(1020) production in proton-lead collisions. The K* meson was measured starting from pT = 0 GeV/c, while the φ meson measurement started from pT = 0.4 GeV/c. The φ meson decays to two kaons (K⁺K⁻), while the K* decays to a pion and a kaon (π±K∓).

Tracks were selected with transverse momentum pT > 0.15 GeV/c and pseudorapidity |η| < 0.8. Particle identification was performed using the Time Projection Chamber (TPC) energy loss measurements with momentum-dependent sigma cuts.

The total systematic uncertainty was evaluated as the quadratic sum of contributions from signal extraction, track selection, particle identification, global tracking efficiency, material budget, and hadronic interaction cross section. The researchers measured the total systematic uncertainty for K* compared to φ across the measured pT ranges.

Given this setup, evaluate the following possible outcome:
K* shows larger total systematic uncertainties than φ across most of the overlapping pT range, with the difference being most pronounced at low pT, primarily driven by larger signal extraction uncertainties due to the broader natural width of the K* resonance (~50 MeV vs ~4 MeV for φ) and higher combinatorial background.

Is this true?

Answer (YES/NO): YES